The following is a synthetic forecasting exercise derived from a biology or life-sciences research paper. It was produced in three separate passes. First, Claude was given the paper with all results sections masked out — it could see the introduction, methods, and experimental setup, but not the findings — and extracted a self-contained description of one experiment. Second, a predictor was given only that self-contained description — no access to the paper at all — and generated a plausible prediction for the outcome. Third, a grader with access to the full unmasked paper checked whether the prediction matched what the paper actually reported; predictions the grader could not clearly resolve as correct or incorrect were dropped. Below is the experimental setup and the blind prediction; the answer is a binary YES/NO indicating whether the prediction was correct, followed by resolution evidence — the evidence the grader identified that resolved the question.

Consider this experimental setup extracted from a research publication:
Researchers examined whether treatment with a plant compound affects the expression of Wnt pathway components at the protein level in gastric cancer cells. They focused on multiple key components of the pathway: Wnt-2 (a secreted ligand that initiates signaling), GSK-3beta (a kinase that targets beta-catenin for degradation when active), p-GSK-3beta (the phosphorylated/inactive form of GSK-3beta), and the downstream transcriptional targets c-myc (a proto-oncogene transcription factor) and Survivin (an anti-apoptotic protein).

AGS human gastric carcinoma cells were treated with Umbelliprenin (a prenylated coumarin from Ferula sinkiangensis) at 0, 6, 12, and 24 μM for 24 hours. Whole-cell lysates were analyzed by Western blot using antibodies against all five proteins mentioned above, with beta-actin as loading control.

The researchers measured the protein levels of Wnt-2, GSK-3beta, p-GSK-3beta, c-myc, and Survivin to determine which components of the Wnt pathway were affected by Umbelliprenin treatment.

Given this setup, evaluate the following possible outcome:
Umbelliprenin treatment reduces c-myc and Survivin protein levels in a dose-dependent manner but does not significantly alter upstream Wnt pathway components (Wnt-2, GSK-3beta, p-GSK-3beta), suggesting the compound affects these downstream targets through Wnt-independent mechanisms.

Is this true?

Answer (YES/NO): NO